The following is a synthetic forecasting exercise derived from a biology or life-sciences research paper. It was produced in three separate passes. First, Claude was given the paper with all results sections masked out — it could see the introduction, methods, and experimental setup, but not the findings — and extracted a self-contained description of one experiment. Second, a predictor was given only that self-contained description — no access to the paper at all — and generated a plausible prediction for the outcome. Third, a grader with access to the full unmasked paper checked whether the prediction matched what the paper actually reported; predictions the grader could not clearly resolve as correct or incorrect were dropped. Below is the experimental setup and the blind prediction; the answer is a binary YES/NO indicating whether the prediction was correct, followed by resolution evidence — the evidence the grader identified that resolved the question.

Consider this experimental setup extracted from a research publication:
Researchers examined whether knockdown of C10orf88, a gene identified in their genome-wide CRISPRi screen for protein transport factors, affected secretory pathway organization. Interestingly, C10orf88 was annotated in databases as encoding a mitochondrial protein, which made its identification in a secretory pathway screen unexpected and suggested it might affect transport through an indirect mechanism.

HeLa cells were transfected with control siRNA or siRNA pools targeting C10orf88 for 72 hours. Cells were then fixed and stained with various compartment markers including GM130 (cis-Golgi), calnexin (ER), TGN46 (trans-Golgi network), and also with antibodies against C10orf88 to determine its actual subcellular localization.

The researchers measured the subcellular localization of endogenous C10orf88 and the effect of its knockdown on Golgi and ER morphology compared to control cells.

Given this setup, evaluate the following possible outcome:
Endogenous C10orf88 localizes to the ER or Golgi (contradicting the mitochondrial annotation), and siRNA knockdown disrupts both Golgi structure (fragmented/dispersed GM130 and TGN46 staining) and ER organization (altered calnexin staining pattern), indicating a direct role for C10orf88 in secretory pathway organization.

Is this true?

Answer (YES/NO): NO